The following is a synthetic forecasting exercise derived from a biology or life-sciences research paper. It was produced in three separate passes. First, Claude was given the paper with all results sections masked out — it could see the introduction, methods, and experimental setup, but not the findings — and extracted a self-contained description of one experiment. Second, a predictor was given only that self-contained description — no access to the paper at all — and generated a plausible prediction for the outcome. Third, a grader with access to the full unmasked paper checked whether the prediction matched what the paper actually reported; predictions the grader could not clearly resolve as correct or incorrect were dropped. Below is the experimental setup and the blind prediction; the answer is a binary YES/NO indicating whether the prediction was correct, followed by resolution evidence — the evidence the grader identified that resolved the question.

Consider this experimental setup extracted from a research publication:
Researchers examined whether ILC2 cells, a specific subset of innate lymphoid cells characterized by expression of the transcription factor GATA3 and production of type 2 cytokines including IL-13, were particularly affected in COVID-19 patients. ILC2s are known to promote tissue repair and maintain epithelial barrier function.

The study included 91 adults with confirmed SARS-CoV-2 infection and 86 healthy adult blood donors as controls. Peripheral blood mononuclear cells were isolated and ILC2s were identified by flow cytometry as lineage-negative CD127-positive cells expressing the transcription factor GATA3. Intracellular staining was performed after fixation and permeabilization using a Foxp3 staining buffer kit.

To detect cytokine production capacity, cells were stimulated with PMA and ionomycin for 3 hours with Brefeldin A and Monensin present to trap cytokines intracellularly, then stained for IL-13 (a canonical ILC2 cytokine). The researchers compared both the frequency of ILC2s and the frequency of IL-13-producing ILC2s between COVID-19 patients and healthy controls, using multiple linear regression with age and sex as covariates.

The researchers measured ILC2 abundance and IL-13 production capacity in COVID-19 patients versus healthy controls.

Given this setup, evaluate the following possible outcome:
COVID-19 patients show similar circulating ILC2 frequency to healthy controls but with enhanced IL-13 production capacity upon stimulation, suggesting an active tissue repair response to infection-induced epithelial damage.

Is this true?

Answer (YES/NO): NO